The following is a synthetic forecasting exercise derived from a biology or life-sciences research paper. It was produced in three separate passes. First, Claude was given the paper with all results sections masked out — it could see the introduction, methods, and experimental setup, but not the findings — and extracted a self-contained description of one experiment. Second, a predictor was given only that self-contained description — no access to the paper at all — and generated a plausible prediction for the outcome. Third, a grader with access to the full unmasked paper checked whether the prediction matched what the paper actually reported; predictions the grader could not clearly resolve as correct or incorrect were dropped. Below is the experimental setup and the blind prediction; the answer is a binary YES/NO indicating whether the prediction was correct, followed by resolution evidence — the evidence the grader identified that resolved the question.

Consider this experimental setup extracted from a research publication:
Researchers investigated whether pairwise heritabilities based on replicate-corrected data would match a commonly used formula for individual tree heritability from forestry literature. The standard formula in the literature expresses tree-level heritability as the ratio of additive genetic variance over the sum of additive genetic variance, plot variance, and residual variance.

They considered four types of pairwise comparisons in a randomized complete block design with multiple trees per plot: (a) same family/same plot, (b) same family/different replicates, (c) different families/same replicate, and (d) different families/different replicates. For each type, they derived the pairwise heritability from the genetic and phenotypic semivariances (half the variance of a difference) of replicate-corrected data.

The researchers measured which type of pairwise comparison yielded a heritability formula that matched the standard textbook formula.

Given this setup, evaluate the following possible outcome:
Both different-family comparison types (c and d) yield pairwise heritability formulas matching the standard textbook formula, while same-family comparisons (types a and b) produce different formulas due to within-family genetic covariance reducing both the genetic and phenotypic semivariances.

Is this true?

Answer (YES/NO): NO